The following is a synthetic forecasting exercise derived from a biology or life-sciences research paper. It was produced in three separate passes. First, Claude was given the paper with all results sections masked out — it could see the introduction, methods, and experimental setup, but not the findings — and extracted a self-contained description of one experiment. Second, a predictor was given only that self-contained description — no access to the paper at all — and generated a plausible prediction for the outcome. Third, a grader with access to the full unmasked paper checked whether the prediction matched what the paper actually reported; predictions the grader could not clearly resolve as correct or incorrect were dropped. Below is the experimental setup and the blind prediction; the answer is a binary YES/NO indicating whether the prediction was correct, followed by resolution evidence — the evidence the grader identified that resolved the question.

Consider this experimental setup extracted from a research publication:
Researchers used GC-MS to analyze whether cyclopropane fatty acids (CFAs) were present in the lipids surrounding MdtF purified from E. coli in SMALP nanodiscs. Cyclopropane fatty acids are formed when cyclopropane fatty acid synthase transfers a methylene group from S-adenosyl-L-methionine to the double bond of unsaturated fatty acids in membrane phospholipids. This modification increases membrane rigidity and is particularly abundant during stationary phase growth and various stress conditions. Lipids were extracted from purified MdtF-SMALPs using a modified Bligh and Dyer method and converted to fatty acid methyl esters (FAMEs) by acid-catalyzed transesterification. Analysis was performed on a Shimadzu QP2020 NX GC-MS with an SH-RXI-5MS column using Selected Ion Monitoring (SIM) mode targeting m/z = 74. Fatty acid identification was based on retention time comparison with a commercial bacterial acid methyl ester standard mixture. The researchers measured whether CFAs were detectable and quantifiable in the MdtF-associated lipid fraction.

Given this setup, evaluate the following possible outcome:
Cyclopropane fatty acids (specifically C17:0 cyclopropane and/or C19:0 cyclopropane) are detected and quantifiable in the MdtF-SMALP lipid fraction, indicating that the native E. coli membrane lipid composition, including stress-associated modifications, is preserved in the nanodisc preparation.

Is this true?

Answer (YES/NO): YES